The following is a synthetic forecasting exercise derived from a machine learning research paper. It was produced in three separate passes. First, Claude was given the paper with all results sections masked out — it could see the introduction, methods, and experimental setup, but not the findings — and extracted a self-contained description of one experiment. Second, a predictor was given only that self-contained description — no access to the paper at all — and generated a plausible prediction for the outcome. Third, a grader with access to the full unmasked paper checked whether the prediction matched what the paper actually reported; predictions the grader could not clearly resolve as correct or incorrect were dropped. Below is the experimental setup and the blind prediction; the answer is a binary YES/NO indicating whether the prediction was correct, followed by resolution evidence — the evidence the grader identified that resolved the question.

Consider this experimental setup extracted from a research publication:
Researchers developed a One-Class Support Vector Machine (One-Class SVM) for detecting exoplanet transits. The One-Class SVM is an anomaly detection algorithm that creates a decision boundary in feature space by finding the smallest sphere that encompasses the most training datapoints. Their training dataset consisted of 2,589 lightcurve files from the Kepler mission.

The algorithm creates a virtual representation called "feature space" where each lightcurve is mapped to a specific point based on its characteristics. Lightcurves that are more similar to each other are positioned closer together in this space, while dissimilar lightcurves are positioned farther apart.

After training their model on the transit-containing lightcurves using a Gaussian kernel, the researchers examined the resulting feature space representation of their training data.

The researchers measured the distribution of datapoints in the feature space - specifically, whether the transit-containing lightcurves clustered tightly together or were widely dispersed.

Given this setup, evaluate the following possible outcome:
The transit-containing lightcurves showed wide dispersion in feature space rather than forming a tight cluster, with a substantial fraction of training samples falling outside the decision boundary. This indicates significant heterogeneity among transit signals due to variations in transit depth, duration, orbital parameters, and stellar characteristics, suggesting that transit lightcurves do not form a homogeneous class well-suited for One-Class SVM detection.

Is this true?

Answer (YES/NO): NO